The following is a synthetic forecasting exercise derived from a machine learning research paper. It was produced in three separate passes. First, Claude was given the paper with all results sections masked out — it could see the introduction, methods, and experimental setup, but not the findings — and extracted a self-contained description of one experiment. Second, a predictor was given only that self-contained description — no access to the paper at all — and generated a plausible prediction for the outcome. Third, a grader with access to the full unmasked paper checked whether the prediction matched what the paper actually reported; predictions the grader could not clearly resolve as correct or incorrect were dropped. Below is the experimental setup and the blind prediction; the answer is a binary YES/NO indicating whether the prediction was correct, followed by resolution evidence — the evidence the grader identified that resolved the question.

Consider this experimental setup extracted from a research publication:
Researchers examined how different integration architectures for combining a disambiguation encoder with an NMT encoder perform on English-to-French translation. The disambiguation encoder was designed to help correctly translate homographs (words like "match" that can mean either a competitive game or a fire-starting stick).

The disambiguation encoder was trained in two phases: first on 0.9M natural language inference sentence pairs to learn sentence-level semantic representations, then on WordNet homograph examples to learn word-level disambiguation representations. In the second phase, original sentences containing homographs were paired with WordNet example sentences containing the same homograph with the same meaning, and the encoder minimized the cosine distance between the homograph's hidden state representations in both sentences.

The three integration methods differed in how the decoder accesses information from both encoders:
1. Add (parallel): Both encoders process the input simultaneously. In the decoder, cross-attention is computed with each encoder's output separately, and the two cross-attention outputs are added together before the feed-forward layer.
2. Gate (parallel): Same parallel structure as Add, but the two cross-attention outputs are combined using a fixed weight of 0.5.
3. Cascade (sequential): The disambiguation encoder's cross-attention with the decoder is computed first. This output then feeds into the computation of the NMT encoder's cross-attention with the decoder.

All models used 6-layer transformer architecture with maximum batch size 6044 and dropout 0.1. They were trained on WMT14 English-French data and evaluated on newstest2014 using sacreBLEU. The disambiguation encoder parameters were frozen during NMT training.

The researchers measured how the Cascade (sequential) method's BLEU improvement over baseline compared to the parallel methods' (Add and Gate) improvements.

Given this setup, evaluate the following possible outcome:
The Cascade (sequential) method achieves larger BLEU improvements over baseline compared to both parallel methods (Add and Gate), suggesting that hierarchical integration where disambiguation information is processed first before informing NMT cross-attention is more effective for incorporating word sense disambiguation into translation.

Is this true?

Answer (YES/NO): NO